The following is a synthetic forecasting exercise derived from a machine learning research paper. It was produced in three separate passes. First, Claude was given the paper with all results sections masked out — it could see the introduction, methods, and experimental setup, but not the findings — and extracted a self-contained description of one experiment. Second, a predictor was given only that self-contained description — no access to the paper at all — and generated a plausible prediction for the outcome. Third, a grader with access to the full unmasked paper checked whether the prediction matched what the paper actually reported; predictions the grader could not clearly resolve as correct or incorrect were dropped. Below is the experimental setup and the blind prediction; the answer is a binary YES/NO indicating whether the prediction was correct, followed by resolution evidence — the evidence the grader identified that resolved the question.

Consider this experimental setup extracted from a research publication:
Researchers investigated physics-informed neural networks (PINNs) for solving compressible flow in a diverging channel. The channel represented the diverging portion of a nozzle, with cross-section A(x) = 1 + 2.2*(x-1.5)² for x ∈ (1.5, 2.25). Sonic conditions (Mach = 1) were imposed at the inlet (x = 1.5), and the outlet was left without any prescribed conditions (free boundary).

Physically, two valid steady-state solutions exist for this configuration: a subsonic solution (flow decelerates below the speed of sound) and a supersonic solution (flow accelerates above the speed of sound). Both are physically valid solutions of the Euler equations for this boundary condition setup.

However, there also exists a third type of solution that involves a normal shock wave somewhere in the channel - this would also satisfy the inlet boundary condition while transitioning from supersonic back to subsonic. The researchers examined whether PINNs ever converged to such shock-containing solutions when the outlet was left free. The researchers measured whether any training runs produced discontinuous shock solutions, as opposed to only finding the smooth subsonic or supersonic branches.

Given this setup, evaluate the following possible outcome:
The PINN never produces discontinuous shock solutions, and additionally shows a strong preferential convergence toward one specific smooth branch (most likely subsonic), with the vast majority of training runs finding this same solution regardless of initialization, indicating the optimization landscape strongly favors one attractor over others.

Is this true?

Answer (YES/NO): NO